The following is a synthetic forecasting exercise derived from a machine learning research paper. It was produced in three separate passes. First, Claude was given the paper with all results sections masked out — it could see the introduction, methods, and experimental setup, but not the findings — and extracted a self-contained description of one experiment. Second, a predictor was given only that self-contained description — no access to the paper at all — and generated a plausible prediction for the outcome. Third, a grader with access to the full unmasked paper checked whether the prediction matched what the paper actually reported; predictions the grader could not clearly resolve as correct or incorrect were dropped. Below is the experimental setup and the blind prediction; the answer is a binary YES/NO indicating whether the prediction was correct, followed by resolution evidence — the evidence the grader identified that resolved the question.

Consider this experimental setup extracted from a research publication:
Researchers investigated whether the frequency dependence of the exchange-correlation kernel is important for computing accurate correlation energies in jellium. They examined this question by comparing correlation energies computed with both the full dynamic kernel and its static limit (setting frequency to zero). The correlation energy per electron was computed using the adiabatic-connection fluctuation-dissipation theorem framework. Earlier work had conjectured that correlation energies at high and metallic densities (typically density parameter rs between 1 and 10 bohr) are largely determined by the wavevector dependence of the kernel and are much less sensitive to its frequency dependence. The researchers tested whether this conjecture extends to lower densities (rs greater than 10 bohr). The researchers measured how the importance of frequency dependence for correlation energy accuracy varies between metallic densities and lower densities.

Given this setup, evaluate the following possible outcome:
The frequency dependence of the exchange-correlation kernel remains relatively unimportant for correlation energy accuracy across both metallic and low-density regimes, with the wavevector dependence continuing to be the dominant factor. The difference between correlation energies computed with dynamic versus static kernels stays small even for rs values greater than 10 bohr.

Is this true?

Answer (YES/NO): NO